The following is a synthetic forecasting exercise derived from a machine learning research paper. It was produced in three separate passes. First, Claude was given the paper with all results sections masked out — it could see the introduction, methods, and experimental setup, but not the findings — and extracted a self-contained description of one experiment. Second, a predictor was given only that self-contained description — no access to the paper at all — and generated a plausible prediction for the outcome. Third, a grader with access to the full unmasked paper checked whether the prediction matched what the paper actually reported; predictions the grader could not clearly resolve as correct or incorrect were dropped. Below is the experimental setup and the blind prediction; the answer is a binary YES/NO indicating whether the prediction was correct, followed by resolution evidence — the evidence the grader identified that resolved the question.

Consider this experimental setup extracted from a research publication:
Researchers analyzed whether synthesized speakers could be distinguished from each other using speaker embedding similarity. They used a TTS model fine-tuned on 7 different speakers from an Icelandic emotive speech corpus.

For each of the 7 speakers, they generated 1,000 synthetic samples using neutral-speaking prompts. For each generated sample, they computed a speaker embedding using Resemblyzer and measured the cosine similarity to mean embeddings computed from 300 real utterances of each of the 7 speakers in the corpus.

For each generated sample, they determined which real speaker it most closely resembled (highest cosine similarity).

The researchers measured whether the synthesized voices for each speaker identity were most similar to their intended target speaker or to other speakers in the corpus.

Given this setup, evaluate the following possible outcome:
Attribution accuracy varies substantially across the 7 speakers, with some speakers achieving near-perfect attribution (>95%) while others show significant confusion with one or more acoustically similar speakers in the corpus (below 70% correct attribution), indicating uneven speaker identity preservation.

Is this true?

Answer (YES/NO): NO